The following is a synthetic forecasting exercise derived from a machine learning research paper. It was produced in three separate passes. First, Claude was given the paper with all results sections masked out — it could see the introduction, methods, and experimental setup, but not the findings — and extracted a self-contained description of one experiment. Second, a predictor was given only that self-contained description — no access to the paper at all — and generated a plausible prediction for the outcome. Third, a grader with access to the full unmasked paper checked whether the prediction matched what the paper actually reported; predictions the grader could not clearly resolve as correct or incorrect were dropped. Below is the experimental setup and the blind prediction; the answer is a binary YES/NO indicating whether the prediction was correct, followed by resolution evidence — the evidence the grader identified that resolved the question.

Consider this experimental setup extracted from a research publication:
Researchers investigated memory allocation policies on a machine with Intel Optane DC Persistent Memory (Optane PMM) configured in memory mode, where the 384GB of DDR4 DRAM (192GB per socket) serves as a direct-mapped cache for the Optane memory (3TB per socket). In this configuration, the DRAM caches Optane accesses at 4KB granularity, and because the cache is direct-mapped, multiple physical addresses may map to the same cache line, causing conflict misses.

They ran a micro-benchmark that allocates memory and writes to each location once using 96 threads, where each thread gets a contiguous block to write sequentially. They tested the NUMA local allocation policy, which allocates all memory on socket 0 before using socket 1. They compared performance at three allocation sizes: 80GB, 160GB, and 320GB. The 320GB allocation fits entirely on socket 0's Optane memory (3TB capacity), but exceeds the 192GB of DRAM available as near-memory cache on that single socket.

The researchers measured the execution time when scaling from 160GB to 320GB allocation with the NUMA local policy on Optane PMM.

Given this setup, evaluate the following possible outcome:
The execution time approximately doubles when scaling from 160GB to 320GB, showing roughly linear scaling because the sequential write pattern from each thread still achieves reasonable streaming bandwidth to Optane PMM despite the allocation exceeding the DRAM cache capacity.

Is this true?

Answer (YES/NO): NO